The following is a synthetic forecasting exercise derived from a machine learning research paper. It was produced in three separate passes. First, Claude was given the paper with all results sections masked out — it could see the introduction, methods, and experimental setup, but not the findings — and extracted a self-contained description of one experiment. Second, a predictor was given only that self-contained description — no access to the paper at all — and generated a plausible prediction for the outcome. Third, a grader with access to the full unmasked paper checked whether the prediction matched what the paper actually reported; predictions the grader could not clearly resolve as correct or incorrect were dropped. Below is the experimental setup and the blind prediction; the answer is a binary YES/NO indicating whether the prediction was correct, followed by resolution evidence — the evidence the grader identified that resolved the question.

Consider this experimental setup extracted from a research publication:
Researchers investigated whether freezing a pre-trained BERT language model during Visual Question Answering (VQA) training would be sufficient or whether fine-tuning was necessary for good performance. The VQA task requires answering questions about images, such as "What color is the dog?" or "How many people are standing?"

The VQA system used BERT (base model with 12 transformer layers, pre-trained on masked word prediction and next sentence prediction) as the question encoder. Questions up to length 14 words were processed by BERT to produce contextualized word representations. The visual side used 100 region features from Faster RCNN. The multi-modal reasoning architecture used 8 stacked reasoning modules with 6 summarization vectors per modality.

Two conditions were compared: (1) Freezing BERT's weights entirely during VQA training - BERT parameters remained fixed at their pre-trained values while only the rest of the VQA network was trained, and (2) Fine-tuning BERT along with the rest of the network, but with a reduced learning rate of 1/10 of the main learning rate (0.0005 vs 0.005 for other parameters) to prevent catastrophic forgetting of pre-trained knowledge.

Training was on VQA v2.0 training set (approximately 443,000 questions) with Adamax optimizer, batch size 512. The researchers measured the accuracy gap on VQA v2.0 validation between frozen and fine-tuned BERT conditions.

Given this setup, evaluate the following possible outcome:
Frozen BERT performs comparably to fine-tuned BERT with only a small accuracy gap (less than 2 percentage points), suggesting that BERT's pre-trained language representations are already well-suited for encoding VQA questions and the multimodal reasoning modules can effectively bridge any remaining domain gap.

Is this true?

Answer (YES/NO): NO